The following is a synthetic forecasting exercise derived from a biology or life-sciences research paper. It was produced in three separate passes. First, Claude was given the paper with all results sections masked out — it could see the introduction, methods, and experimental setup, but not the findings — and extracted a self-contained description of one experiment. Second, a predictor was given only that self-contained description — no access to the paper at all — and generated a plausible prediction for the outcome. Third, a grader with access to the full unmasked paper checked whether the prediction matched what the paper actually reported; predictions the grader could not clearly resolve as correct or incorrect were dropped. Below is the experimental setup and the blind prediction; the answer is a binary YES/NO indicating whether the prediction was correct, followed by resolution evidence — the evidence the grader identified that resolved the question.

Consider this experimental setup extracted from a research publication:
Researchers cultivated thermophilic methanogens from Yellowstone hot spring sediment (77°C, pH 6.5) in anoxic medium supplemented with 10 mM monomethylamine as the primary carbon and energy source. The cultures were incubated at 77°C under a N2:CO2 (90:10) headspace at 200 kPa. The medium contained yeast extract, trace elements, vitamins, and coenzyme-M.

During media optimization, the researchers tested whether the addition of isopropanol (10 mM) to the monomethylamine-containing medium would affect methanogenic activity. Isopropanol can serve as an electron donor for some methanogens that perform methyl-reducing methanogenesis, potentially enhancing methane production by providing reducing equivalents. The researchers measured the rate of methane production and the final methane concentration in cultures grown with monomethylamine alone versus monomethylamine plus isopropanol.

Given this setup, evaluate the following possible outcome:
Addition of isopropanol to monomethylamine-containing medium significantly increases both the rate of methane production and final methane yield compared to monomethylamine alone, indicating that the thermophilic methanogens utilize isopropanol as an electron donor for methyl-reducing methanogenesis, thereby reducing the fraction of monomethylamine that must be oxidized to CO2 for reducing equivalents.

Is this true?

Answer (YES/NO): NO